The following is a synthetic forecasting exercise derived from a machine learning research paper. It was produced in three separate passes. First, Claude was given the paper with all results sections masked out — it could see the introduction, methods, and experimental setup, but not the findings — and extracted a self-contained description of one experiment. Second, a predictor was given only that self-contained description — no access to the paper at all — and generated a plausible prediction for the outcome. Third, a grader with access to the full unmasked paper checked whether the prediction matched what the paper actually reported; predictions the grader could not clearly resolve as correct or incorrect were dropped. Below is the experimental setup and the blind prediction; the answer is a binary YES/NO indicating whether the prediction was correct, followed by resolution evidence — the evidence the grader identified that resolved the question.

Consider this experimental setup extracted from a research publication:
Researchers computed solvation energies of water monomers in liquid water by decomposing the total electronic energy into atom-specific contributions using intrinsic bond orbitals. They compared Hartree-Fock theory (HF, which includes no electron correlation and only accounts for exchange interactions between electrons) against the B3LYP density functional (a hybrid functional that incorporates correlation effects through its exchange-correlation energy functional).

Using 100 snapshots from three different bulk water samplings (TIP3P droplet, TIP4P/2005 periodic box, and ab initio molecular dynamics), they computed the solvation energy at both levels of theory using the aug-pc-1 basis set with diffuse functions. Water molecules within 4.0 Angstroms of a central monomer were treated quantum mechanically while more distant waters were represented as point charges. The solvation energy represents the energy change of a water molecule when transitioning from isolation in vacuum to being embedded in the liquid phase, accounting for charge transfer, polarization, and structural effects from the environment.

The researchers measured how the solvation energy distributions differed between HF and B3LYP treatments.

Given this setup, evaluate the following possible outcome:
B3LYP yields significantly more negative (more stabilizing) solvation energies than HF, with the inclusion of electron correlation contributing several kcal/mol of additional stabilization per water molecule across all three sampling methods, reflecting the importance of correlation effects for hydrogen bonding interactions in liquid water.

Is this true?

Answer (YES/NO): NO